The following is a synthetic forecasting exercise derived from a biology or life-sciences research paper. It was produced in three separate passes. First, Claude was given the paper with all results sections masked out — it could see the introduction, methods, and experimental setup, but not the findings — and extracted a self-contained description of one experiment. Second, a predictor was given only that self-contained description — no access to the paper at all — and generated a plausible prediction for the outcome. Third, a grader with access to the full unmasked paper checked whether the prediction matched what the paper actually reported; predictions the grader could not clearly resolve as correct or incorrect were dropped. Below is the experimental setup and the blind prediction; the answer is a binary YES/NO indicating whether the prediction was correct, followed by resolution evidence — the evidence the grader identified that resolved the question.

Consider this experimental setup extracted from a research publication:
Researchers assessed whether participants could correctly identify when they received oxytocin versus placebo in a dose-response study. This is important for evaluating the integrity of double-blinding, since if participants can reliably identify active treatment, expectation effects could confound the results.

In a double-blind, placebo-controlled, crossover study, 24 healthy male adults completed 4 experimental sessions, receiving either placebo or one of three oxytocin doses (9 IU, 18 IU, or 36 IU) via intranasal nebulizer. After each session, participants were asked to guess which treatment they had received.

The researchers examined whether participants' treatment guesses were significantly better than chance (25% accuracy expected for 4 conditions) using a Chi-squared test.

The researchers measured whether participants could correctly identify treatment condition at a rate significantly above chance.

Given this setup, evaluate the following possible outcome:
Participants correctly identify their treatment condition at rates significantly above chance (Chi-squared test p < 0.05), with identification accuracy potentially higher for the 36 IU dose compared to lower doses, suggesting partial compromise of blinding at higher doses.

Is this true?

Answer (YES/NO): NO